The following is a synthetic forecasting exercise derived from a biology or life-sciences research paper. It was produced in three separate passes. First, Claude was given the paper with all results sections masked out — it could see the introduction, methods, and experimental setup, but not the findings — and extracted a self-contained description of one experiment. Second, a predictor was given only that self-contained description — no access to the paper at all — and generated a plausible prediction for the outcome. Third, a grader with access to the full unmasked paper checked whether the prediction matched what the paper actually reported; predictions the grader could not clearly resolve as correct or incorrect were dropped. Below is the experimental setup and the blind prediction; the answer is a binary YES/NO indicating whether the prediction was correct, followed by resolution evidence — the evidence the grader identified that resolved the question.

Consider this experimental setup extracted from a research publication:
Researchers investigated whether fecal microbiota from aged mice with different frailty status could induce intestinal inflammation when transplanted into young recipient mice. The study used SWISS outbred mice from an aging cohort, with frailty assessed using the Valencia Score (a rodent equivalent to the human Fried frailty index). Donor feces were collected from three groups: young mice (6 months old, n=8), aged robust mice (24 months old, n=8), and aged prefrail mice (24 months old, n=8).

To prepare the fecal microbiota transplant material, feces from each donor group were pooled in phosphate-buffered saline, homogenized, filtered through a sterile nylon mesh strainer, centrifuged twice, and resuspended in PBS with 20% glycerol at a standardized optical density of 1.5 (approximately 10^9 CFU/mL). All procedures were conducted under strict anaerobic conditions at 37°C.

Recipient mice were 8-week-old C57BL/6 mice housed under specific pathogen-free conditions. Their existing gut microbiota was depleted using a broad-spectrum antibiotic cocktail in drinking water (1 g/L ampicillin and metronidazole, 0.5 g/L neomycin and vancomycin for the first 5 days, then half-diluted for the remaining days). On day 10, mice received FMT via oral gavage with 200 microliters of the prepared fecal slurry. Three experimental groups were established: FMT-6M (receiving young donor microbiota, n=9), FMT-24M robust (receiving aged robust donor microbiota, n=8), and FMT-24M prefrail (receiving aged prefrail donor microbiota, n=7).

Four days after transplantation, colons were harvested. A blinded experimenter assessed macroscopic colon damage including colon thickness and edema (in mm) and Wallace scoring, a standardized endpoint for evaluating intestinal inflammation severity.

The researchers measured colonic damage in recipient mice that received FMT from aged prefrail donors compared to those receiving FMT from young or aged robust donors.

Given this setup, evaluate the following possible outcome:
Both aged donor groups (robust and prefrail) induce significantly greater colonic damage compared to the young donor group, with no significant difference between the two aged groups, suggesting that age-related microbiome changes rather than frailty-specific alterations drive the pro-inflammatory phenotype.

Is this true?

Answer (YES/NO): NO